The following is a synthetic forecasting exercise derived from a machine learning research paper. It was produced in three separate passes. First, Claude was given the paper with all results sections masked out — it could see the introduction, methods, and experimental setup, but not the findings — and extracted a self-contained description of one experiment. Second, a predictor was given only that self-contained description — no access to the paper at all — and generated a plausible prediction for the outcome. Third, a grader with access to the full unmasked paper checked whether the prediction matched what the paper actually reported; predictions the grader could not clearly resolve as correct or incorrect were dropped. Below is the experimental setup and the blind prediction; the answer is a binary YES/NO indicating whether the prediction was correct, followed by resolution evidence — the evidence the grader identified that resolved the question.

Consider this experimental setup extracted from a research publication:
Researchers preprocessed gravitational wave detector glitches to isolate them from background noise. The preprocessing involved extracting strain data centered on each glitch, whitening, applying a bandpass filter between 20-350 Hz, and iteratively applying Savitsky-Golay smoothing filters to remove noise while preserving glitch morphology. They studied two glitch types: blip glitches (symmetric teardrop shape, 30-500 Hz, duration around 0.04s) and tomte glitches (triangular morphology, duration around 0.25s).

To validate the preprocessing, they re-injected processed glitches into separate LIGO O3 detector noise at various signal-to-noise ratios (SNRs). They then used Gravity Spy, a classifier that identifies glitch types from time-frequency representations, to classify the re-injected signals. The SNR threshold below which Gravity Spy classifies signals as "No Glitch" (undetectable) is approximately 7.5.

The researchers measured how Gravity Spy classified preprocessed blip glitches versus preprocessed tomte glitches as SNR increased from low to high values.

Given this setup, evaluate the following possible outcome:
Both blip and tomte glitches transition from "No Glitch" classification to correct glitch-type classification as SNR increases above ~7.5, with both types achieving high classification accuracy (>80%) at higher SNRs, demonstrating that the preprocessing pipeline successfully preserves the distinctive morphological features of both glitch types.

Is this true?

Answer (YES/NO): NO